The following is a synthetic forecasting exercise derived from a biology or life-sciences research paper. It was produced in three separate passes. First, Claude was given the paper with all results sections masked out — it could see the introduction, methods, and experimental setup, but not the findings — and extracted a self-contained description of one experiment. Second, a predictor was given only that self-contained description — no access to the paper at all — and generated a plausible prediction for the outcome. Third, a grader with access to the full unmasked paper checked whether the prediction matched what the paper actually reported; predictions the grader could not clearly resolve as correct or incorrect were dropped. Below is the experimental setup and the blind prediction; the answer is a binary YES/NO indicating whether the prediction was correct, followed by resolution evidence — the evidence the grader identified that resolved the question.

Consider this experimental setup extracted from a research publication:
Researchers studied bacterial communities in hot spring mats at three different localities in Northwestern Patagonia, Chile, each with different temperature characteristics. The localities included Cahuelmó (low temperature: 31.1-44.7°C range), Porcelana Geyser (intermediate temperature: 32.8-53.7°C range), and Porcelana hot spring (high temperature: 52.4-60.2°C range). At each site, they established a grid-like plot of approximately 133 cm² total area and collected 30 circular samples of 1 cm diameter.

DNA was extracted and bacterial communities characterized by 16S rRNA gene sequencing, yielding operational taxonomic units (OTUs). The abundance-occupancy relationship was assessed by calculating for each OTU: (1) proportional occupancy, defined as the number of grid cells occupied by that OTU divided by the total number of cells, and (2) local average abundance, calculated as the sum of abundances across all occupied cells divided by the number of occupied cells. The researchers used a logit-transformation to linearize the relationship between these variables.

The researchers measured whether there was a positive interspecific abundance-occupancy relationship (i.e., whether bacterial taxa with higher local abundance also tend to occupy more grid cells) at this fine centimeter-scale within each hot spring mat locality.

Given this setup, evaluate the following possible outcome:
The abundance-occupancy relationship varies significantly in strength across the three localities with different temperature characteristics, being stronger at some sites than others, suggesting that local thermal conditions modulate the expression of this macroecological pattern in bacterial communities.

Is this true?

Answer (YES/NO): NO